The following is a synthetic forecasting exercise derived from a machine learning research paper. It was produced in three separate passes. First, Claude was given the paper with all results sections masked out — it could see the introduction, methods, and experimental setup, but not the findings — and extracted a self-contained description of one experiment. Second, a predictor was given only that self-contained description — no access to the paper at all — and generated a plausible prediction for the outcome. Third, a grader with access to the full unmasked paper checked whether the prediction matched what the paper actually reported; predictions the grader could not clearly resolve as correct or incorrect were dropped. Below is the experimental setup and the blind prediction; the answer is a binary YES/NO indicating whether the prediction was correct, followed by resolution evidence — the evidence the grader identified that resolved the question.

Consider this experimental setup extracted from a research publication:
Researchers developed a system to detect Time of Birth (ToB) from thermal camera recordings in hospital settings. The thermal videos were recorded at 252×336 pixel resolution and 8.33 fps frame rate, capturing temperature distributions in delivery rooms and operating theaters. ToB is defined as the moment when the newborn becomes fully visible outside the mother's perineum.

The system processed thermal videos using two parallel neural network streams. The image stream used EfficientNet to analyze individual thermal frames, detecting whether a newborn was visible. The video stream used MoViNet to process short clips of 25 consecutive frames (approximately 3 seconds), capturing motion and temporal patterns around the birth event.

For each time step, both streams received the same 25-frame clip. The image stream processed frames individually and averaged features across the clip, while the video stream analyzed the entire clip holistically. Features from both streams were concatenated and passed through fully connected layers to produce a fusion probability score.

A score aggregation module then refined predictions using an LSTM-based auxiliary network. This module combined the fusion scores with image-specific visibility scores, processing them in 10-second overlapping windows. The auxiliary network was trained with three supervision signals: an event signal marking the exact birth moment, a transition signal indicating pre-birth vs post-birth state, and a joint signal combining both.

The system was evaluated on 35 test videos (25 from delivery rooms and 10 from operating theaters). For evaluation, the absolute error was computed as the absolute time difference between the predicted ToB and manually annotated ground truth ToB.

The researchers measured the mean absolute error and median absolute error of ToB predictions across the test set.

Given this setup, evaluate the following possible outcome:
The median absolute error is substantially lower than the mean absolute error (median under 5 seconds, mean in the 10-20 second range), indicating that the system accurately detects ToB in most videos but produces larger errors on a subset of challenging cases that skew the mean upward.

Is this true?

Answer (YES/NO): NO